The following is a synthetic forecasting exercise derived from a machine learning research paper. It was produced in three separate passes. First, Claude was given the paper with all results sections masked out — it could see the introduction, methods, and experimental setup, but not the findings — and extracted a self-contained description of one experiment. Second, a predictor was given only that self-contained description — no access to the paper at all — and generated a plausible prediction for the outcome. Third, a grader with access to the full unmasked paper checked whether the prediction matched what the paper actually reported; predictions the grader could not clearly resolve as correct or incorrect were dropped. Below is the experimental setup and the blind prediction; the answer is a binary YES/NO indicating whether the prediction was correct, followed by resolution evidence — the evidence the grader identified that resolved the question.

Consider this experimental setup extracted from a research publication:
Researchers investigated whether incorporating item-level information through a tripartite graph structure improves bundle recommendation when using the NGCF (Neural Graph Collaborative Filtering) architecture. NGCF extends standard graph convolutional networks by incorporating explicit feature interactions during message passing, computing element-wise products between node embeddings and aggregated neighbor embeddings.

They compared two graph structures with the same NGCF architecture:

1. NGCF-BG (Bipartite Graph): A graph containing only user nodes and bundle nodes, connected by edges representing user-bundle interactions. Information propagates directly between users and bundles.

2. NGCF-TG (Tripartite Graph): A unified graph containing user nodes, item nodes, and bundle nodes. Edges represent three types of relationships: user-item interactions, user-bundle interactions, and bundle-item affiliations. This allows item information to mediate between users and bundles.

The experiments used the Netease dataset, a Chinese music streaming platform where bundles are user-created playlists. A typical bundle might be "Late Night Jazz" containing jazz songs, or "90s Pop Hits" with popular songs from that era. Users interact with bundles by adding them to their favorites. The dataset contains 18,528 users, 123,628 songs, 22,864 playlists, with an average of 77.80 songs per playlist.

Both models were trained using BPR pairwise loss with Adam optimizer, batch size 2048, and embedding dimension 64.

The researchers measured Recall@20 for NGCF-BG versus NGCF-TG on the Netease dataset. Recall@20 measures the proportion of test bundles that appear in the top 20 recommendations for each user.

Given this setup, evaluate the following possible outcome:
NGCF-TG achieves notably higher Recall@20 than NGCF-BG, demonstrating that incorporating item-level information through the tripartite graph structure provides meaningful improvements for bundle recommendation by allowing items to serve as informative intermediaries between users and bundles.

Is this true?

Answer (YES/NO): NO